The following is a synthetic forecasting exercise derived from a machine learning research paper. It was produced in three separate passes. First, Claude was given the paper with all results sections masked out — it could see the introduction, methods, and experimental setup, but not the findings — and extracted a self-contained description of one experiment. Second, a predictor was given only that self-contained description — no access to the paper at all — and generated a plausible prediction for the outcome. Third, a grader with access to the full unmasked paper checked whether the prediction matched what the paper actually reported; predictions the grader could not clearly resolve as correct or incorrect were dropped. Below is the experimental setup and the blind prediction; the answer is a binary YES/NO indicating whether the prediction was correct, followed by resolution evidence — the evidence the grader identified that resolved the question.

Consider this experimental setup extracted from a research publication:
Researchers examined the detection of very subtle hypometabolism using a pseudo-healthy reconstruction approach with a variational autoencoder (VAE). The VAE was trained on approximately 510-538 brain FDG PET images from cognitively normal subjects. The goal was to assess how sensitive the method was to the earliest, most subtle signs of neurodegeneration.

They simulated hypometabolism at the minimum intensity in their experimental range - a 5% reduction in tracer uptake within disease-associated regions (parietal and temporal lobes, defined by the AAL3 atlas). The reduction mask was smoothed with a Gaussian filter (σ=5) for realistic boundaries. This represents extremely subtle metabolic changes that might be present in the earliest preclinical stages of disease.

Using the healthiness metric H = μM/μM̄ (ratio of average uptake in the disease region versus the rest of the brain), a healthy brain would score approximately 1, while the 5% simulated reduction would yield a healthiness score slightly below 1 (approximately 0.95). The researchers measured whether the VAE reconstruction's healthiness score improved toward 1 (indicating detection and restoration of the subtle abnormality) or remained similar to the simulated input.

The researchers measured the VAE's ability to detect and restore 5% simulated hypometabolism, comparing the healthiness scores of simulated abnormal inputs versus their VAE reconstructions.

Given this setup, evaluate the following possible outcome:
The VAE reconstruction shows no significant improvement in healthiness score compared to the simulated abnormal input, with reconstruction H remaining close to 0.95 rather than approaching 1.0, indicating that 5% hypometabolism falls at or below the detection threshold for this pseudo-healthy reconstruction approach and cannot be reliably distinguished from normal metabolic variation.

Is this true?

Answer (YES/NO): NO